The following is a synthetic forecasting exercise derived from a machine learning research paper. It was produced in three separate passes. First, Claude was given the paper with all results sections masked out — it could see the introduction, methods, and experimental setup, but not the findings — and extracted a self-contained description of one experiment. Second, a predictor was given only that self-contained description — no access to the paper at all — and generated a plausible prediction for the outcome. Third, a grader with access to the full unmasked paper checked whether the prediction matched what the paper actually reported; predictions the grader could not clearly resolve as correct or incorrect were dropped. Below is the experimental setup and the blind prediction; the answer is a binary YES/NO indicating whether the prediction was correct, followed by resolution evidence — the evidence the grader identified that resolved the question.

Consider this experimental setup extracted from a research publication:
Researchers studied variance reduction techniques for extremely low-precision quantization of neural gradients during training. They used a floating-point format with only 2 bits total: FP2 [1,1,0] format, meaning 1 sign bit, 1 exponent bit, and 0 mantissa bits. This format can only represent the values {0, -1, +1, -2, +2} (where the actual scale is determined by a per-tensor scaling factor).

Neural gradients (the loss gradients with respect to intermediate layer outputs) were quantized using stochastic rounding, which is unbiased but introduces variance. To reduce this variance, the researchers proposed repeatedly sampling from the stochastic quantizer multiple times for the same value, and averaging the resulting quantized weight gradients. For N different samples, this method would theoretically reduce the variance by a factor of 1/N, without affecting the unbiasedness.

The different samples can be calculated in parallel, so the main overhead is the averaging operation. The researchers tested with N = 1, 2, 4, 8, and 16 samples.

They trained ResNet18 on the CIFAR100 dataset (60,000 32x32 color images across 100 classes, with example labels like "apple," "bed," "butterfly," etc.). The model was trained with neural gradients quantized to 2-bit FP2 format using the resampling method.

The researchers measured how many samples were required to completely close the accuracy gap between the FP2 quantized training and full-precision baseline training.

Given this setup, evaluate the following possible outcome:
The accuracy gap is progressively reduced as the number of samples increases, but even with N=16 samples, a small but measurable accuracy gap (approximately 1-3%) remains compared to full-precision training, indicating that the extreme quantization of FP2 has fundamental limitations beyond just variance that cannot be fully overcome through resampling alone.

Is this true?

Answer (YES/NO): NO